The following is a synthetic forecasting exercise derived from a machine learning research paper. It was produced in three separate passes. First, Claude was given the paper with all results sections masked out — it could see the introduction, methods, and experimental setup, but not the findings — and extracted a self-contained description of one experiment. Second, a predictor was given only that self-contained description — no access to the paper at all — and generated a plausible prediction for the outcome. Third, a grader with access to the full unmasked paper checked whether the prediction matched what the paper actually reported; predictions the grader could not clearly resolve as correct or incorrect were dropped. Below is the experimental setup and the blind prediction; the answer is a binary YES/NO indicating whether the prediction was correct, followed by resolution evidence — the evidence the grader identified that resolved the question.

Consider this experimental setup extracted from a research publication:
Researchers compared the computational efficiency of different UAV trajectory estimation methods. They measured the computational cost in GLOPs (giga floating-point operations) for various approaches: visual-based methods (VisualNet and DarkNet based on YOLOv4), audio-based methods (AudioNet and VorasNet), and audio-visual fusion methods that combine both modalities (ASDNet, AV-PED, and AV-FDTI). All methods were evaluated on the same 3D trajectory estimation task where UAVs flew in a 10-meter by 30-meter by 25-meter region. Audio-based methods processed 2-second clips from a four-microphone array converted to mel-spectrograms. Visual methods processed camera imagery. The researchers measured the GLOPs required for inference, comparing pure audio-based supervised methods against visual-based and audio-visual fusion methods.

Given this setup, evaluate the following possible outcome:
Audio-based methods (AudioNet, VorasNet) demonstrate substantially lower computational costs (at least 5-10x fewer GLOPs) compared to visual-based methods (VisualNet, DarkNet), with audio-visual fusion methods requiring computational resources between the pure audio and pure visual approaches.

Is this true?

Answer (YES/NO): NO